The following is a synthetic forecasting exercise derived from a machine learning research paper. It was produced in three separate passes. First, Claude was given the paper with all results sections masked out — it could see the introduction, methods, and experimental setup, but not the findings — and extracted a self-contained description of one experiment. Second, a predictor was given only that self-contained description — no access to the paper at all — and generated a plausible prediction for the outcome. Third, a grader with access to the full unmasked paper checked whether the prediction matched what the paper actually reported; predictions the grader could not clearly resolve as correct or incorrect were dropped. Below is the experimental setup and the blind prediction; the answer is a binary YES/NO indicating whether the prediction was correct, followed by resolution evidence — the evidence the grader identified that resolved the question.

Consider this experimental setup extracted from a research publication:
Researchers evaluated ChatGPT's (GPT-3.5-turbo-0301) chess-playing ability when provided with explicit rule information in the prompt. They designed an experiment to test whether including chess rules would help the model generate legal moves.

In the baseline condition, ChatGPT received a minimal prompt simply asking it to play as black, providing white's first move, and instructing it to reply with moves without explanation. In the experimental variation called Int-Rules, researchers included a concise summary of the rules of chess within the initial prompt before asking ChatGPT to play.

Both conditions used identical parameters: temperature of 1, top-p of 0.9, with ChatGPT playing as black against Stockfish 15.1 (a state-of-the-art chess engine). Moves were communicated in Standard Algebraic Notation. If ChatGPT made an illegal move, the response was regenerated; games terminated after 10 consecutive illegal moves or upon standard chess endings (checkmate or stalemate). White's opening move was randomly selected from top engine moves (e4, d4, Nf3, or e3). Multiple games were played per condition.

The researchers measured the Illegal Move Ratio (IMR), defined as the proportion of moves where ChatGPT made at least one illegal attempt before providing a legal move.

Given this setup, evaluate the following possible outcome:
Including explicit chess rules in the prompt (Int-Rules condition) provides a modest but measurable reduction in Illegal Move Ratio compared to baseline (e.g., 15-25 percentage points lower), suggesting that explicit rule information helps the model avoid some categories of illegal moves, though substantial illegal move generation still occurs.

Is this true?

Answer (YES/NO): NO